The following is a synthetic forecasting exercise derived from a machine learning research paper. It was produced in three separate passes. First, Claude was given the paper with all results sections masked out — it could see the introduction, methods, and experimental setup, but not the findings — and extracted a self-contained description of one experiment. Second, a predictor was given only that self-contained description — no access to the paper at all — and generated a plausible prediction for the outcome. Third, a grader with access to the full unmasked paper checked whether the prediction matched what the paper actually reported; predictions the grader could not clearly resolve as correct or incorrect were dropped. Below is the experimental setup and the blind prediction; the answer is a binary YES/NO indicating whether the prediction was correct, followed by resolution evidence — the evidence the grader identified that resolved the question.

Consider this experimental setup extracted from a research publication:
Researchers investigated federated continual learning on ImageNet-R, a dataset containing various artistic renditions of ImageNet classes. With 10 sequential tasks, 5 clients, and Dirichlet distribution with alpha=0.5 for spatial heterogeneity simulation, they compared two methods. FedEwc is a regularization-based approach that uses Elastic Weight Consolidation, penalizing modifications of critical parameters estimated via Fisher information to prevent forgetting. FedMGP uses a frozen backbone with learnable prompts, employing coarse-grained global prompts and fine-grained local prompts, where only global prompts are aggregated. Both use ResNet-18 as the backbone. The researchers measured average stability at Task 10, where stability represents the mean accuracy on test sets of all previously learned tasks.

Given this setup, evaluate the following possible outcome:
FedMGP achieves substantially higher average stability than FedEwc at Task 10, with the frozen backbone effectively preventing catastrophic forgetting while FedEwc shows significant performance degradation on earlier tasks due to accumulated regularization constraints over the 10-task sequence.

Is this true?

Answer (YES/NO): YES